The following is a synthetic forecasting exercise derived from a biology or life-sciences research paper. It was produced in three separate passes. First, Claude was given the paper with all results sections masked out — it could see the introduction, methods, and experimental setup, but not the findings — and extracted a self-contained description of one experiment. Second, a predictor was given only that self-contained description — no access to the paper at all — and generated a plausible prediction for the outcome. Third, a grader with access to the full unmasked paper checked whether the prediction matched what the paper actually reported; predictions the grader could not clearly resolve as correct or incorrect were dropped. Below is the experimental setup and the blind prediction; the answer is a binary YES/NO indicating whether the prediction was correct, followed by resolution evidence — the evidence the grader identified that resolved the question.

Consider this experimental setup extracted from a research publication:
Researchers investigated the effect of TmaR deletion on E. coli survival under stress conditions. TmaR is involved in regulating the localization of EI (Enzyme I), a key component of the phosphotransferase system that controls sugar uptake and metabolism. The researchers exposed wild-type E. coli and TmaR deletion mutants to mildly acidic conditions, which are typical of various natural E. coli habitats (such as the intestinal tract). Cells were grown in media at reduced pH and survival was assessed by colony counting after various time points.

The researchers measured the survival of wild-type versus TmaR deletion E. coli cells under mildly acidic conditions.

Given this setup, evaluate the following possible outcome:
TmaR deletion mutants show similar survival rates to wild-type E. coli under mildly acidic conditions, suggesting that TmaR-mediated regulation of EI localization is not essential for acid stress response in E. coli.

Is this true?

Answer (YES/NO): NO